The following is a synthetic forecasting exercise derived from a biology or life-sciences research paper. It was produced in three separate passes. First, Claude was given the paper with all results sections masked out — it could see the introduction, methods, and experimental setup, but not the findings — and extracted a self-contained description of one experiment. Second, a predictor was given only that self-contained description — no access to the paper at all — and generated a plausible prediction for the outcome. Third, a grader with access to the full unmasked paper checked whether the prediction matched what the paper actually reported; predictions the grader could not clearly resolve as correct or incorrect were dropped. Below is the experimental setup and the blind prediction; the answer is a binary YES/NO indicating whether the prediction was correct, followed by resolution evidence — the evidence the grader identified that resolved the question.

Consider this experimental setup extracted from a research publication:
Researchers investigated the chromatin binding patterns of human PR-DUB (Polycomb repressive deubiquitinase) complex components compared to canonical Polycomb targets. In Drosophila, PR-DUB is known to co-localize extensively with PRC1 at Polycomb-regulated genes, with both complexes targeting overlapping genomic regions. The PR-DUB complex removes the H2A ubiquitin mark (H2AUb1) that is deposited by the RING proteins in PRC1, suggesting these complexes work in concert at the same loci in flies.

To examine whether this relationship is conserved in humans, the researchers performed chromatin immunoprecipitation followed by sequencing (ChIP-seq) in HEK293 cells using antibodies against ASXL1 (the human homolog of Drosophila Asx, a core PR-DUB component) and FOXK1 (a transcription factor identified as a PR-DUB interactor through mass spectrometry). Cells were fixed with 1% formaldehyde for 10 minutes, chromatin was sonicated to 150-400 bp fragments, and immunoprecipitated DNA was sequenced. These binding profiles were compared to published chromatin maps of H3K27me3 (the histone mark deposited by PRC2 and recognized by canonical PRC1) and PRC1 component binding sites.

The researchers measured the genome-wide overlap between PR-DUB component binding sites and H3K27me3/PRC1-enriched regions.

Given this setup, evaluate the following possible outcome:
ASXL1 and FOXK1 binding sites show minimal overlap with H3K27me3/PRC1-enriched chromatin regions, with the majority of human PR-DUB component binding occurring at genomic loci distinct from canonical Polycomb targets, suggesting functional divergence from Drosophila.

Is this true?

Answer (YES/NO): YES